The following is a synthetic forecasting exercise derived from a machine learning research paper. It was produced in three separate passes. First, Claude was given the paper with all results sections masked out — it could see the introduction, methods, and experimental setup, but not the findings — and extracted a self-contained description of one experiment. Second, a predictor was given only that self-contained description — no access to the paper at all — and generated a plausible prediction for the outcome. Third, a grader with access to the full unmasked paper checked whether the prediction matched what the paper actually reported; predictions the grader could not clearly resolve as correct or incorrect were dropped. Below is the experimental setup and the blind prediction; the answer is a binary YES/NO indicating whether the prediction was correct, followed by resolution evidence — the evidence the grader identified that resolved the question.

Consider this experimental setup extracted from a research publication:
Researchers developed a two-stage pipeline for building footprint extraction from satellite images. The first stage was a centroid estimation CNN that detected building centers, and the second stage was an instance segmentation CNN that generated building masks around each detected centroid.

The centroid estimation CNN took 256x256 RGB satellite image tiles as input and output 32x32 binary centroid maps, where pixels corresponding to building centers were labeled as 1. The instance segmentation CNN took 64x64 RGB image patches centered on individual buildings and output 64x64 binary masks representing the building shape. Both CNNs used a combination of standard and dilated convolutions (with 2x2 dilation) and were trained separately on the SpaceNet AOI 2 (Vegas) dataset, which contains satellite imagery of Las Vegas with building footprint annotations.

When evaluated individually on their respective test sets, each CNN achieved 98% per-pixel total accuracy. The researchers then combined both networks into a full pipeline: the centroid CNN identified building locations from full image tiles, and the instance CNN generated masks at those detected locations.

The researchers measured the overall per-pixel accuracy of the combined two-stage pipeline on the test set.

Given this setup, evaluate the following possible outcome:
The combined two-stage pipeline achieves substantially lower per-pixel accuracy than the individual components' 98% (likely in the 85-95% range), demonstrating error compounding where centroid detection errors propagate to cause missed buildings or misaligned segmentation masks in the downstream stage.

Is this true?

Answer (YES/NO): YES